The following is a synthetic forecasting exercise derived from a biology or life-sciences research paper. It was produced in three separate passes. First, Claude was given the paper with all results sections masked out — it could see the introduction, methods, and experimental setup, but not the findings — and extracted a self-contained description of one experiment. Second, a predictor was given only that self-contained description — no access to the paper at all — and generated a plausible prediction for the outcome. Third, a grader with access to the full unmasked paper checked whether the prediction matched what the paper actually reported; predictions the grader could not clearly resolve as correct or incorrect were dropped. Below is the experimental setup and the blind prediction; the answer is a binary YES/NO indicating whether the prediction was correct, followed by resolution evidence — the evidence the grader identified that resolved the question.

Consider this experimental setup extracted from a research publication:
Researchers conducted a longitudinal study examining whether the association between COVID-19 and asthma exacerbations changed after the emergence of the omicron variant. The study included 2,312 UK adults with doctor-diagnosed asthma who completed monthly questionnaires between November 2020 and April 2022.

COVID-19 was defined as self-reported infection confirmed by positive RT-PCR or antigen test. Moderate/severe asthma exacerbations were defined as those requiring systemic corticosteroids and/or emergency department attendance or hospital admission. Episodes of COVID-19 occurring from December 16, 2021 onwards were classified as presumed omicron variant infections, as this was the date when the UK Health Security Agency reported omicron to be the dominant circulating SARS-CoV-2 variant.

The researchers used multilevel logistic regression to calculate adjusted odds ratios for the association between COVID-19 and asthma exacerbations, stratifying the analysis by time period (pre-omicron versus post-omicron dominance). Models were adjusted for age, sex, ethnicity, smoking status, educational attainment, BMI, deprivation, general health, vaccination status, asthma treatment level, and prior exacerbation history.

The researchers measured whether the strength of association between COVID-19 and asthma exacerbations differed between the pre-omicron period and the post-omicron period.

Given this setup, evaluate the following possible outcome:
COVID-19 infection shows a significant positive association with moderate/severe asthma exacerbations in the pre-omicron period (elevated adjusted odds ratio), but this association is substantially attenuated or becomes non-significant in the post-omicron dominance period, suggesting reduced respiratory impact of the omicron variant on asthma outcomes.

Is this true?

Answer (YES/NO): NO